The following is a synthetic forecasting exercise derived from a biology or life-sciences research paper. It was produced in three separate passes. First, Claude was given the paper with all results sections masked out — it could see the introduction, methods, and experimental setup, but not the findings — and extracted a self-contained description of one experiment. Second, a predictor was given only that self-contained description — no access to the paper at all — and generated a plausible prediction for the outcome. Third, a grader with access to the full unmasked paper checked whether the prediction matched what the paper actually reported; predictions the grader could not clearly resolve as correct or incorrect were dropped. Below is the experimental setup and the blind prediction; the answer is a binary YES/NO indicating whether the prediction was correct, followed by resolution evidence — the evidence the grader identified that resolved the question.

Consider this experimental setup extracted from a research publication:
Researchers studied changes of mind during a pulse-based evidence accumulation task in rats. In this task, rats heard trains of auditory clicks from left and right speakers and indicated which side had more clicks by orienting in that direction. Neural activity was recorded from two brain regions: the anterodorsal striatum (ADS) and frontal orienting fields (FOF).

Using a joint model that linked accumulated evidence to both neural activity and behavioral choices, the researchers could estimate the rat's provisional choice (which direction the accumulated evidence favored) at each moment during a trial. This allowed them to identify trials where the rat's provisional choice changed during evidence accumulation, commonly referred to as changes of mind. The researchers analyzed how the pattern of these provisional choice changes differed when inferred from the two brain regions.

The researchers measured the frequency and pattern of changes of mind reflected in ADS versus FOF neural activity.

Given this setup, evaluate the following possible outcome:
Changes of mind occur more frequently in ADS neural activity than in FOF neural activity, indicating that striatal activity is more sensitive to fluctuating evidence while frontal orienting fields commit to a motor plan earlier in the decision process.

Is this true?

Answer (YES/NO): YES